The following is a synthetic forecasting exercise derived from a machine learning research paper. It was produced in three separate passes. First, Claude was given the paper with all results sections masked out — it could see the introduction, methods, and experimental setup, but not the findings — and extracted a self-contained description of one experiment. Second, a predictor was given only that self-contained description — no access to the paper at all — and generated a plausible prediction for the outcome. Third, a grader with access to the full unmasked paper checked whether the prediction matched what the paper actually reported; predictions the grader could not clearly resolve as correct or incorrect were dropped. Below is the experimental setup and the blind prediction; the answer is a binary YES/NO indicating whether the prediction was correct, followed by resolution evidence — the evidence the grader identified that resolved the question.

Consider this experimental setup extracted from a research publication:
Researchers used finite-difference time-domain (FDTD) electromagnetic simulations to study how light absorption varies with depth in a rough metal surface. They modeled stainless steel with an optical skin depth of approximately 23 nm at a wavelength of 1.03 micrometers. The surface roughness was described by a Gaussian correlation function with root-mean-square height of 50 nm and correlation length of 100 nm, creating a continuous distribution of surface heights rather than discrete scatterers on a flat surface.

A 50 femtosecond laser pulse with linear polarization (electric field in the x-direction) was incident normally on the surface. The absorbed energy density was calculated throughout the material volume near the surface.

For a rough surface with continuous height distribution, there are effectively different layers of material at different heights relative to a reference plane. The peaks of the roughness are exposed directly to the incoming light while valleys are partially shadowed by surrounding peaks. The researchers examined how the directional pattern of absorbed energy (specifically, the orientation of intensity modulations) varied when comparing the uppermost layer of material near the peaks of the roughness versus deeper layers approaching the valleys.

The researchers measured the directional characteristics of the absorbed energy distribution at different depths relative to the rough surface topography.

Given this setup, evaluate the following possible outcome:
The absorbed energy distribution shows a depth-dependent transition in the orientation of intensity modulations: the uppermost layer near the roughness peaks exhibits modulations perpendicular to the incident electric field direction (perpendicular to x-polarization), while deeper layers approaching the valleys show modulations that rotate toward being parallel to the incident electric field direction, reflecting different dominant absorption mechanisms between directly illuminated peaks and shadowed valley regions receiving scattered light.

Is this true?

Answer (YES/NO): YES